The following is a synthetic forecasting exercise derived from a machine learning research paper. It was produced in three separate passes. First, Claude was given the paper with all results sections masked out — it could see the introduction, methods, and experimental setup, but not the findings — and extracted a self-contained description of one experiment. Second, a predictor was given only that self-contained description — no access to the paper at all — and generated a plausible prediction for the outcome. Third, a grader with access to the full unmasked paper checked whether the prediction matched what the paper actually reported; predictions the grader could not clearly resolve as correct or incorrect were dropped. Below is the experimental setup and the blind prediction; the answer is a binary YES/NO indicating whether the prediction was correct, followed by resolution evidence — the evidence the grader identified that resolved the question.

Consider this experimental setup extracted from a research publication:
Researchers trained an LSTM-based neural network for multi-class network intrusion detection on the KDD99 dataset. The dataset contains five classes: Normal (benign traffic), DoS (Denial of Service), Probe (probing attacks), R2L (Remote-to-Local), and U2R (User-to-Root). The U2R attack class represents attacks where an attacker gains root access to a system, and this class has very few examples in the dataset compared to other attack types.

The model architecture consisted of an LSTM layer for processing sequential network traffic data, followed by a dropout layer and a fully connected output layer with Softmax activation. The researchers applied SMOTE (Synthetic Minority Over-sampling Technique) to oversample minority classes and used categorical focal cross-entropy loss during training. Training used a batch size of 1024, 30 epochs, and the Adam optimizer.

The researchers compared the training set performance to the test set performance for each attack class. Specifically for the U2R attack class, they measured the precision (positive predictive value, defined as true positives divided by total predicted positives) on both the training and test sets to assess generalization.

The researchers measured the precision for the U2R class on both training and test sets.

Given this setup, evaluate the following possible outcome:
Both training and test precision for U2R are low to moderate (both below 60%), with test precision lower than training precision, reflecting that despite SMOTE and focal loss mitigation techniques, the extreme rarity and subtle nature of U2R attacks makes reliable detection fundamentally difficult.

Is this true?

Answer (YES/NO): NO